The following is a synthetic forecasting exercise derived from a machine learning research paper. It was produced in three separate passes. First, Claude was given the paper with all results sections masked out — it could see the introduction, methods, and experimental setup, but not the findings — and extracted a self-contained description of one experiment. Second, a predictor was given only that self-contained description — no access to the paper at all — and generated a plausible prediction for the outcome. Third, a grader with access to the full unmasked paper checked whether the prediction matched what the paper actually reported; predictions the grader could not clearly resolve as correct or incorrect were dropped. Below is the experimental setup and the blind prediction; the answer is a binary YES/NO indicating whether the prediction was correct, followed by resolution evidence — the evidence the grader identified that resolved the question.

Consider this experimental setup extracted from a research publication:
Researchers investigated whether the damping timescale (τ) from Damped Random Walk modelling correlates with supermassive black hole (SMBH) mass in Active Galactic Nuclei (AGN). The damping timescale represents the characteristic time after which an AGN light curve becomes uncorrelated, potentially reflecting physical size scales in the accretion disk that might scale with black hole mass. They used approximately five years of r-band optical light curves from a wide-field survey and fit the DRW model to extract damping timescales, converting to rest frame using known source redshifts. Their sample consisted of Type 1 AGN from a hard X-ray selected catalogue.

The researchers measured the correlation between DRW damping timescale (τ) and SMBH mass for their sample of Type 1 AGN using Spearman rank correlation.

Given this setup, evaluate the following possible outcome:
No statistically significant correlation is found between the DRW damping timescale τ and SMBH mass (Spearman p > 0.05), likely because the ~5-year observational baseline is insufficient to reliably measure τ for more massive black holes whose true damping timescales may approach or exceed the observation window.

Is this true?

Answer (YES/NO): NO